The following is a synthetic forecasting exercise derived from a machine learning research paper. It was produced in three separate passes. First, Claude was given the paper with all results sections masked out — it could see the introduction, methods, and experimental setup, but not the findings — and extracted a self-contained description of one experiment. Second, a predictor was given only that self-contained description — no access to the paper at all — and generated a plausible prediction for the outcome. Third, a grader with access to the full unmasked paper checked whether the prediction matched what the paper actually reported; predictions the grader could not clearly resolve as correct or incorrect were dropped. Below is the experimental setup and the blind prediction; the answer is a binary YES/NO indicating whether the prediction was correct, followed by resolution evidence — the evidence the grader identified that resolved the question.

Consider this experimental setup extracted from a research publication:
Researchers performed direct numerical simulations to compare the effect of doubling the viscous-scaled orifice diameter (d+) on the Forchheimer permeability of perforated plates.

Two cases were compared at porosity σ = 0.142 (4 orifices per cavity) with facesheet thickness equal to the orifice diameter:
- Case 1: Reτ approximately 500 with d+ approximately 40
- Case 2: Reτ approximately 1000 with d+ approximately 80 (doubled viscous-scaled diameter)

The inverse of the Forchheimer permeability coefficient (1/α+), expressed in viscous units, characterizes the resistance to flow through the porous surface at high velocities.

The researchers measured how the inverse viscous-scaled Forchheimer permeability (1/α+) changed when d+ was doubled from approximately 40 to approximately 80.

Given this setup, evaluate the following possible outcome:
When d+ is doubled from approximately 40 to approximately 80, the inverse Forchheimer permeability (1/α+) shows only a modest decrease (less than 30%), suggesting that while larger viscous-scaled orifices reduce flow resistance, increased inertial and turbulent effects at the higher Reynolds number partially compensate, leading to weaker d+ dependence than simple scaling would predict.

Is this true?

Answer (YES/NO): NO